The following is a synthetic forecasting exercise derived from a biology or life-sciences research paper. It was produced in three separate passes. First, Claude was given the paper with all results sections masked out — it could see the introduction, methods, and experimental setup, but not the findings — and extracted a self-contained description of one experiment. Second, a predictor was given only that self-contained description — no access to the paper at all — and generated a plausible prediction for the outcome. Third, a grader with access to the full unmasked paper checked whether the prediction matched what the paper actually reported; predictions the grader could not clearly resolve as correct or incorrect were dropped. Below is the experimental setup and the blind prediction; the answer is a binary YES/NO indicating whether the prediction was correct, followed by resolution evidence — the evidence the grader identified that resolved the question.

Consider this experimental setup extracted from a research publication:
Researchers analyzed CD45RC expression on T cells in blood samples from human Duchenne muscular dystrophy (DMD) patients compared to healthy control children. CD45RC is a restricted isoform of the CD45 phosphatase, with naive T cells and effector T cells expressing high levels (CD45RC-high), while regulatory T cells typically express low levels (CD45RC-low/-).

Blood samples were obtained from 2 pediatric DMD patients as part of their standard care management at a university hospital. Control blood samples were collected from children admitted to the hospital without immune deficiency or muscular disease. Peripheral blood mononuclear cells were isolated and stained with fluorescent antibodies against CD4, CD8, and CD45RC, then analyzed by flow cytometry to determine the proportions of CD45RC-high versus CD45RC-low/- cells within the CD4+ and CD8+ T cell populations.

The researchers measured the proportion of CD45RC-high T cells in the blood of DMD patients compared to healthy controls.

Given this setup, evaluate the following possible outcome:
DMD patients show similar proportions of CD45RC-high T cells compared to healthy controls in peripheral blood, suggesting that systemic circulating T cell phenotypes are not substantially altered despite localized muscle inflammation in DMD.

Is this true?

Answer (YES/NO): YES